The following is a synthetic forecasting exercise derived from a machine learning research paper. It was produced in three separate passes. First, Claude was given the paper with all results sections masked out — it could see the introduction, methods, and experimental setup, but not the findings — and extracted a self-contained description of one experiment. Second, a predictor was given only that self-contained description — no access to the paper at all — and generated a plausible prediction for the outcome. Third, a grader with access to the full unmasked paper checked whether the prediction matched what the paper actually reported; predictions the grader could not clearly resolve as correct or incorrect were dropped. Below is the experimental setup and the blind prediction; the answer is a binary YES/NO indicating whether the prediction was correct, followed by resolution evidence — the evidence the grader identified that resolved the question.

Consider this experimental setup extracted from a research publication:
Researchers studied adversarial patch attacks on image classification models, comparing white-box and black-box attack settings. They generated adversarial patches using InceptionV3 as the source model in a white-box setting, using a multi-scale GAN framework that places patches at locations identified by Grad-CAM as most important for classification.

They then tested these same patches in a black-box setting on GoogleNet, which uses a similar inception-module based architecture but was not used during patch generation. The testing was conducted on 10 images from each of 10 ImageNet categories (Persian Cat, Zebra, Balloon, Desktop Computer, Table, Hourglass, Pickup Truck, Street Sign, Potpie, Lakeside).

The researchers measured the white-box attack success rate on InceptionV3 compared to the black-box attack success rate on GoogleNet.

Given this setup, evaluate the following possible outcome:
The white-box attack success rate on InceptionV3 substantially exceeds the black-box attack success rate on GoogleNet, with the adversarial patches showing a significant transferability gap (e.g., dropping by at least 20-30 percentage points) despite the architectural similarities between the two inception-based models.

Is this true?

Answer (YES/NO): NO